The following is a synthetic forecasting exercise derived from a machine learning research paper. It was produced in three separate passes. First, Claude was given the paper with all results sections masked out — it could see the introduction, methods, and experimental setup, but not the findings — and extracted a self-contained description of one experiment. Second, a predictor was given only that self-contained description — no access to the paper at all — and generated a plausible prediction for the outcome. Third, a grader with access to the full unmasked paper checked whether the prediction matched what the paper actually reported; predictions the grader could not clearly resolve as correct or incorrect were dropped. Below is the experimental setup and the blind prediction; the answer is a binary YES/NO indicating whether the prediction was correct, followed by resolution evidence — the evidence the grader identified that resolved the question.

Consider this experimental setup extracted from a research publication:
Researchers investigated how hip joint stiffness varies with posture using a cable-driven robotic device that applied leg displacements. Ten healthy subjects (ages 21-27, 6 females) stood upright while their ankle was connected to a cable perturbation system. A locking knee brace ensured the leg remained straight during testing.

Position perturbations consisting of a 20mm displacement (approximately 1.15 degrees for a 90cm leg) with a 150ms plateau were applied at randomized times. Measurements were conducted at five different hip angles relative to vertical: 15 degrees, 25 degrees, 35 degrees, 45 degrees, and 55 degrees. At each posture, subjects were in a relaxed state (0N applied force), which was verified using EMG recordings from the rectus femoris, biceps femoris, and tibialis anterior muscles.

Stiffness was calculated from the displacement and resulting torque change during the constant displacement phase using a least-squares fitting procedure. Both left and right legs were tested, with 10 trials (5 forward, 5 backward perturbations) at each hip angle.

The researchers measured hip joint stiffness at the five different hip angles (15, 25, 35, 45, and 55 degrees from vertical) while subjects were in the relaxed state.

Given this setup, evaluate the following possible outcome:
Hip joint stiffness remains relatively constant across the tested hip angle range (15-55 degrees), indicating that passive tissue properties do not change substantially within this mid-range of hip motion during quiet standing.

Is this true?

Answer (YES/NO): NO